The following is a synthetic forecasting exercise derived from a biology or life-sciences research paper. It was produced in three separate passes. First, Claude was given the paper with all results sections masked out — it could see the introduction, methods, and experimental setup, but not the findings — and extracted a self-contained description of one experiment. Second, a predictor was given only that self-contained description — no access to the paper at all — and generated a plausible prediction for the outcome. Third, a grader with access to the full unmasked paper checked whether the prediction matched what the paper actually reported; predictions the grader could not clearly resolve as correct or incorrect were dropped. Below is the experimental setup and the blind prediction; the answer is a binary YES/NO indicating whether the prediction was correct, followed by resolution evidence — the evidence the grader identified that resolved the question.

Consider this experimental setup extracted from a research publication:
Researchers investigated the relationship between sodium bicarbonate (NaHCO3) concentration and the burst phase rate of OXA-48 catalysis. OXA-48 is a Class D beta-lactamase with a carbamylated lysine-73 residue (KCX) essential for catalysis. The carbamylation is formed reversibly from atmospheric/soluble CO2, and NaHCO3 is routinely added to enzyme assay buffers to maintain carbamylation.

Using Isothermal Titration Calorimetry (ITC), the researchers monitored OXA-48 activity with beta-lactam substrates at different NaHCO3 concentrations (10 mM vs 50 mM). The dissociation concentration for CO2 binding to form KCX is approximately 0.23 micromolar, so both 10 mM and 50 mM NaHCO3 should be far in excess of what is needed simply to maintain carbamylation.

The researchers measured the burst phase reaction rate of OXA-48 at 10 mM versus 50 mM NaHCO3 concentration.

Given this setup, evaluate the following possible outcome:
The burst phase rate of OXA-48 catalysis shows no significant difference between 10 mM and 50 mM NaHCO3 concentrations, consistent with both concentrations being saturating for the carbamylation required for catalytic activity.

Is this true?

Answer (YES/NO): NO